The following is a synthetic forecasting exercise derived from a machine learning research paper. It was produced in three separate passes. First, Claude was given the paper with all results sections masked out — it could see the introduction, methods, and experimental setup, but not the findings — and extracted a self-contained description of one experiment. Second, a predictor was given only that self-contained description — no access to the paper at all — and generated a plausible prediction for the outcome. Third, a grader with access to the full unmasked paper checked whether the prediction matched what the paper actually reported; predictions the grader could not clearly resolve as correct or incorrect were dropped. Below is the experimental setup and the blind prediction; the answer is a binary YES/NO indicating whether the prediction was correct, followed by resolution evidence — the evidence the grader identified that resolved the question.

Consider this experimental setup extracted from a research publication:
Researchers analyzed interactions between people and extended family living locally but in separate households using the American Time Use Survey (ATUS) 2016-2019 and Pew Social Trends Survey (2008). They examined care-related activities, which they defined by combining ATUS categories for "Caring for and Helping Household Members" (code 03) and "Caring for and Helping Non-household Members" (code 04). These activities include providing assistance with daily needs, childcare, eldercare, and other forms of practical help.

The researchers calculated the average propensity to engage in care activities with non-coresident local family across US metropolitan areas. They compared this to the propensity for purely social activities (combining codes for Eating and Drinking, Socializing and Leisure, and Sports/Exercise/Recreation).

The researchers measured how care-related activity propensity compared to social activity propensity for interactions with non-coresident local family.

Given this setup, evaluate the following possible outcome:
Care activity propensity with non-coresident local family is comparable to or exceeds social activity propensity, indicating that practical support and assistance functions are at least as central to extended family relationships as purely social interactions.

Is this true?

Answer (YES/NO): NO